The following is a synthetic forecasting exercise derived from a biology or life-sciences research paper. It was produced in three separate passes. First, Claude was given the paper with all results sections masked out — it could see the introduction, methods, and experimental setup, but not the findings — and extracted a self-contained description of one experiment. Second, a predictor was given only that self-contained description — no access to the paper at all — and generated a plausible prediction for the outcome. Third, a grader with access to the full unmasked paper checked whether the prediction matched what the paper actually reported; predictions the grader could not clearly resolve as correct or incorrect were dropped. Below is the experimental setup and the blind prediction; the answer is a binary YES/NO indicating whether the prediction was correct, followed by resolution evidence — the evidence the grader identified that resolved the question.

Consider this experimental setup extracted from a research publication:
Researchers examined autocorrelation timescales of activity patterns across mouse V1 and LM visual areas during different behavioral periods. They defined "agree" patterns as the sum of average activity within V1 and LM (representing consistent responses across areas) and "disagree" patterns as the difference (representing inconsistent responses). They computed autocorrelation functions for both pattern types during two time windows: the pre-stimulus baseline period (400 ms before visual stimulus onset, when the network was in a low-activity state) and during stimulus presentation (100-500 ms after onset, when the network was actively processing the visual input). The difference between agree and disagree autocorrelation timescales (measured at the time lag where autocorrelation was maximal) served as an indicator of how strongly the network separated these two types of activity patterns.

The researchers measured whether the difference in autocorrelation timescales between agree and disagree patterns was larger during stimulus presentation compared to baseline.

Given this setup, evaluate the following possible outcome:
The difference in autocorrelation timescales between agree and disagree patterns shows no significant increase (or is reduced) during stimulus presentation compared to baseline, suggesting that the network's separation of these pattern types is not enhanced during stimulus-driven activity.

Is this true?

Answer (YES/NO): NO